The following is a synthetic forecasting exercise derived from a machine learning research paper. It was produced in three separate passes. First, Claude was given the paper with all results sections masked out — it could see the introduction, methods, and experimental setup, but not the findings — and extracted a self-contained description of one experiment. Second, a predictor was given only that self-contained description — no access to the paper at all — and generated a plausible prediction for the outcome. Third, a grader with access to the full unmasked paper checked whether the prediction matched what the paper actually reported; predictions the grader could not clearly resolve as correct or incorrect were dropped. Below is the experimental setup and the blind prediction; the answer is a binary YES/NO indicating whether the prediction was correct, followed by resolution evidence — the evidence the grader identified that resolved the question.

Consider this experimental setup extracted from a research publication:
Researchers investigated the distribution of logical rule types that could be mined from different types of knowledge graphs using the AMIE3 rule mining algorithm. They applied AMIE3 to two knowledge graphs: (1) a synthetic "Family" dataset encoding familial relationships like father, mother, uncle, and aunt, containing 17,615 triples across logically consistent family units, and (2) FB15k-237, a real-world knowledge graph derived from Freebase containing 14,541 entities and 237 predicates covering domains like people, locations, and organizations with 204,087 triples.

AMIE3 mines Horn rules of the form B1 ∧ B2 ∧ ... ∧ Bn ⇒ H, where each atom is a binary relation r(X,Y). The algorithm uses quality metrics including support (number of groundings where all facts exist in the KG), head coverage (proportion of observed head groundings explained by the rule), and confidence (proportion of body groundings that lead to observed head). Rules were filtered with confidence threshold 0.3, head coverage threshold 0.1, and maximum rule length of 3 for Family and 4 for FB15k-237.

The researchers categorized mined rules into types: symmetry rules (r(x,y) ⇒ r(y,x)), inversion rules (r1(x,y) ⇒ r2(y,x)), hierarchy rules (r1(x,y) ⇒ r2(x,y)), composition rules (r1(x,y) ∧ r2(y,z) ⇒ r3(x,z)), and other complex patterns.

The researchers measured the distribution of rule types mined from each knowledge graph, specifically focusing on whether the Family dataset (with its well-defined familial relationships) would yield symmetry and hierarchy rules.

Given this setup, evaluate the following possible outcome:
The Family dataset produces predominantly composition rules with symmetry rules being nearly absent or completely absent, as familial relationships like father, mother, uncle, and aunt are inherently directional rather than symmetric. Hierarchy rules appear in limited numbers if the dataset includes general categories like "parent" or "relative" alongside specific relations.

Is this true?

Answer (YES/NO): NO